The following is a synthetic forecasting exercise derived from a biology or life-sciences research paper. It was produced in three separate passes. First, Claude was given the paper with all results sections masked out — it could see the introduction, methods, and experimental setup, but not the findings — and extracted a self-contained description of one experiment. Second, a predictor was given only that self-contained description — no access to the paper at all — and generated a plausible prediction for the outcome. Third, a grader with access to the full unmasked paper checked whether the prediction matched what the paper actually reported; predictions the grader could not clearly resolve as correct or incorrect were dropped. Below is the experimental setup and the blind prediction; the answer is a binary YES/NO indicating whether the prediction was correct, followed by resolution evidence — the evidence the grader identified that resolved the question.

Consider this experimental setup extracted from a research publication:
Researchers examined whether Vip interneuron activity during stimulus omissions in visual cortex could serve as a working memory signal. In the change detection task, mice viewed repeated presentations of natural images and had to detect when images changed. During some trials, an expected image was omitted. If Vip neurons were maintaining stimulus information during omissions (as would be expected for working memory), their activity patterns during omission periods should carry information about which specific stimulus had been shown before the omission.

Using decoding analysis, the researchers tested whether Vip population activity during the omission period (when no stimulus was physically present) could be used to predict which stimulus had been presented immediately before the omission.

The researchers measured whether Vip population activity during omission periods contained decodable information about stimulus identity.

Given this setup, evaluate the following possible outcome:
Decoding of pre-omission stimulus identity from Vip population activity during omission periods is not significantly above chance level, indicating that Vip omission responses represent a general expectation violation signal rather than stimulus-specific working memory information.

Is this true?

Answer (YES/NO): YES